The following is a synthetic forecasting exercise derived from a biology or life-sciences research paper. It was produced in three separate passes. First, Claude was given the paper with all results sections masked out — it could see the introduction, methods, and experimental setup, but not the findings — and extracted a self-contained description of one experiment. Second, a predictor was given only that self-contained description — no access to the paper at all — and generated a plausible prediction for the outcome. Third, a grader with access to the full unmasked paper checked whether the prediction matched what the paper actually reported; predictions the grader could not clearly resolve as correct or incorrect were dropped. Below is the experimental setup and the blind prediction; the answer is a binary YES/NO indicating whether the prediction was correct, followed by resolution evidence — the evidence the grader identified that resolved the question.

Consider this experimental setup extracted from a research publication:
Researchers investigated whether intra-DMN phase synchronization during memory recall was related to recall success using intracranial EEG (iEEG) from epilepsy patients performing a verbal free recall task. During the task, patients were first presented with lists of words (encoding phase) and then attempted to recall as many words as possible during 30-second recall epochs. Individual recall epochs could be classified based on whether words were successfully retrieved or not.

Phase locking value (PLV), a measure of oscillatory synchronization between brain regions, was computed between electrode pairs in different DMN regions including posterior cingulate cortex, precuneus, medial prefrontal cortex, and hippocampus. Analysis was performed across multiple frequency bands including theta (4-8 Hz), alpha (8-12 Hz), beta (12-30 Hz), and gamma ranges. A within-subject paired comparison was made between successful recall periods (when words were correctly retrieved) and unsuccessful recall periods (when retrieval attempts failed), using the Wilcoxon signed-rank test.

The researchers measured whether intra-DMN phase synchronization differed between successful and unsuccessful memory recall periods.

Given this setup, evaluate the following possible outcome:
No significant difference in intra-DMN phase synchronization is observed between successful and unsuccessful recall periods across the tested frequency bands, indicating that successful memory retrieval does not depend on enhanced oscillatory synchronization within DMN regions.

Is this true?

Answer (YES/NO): NO